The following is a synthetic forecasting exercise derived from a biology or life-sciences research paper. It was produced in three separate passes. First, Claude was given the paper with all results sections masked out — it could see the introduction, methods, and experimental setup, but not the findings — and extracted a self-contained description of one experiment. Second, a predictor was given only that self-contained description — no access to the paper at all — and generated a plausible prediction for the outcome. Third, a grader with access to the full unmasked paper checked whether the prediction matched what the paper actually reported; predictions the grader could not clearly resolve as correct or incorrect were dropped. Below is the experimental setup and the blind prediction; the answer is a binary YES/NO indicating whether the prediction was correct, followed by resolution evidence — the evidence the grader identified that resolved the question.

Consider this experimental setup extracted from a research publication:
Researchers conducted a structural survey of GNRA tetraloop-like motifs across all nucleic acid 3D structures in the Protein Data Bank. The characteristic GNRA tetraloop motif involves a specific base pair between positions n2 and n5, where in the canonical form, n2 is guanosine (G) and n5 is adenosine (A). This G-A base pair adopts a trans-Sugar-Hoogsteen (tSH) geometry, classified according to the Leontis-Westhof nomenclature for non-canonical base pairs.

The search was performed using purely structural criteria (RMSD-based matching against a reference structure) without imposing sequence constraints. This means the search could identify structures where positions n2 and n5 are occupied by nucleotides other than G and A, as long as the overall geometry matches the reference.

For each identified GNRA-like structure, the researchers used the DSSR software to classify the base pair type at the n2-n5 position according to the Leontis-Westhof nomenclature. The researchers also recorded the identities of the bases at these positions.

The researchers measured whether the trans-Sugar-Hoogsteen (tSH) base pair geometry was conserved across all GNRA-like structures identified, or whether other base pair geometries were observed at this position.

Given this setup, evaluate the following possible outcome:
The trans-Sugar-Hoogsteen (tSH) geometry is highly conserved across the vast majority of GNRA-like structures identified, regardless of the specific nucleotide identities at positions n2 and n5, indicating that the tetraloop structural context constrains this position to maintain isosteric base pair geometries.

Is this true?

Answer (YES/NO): NO